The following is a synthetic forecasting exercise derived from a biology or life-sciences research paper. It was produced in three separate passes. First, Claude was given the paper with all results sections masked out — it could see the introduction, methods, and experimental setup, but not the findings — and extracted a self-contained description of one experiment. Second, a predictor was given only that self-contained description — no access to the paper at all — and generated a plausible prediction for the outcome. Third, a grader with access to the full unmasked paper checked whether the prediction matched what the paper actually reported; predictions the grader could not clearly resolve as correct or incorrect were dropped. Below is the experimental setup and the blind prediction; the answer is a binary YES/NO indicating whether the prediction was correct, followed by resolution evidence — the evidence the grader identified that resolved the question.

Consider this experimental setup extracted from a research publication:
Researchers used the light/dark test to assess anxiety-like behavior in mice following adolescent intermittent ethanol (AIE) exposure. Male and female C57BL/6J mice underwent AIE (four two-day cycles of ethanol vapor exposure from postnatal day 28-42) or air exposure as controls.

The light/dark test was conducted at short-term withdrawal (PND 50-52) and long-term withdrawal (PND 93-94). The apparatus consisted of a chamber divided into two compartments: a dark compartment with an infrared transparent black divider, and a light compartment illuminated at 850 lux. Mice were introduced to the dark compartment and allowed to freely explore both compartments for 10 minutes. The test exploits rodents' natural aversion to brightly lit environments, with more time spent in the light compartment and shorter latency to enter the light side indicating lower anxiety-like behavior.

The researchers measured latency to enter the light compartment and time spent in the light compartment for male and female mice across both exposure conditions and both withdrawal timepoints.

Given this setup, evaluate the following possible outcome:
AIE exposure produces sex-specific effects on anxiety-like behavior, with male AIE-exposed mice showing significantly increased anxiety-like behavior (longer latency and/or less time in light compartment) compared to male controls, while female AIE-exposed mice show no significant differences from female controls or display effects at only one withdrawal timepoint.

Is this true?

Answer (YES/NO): NO